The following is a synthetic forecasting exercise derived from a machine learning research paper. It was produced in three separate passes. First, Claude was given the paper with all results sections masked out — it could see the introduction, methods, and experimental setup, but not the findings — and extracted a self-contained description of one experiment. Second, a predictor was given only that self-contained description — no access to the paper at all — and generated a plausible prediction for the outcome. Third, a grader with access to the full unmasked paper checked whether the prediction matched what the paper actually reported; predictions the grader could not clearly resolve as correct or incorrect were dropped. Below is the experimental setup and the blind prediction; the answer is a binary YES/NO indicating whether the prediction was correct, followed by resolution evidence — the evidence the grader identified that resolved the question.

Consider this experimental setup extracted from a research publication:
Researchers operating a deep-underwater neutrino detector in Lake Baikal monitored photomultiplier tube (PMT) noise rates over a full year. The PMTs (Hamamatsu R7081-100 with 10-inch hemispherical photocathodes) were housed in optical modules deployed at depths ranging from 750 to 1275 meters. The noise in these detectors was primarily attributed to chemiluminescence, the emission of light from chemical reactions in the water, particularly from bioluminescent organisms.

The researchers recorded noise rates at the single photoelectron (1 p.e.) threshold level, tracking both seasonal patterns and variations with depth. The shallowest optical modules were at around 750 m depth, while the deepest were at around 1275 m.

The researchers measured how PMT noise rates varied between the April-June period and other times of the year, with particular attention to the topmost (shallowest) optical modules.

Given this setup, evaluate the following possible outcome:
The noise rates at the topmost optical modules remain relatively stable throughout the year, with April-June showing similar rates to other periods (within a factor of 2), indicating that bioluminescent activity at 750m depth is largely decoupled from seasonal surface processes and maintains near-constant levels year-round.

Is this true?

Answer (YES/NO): NO